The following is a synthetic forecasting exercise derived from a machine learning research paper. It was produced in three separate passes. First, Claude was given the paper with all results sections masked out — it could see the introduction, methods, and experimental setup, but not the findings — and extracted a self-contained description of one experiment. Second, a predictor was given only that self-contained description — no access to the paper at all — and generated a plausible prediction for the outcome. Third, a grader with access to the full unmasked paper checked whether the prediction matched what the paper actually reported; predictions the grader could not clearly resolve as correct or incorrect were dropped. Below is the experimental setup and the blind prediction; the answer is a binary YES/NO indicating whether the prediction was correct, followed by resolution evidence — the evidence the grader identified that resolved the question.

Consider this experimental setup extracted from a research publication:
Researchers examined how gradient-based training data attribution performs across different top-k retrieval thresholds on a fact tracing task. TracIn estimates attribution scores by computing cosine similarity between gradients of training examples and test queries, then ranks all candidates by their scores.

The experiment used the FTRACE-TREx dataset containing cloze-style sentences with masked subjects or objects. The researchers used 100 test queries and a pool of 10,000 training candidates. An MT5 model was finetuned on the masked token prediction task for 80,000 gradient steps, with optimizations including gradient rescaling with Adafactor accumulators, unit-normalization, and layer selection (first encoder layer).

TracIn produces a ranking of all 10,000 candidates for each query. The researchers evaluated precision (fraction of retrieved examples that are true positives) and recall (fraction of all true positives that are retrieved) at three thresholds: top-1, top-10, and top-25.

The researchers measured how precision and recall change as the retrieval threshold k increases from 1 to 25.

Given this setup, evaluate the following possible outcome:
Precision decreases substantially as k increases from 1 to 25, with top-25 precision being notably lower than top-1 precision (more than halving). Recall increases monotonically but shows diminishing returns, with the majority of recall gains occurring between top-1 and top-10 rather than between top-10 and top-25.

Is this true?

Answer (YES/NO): NO